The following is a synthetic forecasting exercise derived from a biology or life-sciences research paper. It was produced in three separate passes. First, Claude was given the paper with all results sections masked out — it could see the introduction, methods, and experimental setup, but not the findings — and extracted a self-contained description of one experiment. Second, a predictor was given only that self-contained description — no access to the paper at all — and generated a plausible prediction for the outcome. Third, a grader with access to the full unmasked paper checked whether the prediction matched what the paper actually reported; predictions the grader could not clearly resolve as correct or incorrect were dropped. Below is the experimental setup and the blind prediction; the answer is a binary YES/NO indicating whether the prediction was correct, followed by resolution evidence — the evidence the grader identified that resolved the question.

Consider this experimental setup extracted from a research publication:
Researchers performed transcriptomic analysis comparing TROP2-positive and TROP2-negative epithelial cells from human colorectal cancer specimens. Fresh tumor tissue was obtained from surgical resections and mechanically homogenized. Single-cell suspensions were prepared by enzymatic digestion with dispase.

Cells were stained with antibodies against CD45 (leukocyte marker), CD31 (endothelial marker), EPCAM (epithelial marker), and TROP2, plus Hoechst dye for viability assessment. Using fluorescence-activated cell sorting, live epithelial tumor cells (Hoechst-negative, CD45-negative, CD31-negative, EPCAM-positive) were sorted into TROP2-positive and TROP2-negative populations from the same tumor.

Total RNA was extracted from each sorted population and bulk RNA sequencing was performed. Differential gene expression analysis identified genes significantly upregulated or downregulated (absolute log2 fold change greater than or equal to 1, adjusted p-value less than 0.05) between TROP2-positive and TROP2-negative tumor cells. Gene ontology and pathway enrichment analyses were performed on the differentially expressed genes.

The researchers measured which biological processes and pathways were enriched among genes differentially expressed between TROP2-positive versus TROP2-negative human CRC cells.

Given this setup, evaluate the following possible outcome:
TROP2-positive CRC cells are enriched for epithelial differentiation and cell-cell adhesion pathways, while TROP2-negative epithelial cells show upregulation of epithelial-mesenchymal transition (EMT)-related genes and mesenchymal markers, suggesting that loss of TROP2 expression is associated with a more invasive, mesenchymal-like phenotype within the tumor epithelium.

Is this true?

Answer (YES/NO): NO